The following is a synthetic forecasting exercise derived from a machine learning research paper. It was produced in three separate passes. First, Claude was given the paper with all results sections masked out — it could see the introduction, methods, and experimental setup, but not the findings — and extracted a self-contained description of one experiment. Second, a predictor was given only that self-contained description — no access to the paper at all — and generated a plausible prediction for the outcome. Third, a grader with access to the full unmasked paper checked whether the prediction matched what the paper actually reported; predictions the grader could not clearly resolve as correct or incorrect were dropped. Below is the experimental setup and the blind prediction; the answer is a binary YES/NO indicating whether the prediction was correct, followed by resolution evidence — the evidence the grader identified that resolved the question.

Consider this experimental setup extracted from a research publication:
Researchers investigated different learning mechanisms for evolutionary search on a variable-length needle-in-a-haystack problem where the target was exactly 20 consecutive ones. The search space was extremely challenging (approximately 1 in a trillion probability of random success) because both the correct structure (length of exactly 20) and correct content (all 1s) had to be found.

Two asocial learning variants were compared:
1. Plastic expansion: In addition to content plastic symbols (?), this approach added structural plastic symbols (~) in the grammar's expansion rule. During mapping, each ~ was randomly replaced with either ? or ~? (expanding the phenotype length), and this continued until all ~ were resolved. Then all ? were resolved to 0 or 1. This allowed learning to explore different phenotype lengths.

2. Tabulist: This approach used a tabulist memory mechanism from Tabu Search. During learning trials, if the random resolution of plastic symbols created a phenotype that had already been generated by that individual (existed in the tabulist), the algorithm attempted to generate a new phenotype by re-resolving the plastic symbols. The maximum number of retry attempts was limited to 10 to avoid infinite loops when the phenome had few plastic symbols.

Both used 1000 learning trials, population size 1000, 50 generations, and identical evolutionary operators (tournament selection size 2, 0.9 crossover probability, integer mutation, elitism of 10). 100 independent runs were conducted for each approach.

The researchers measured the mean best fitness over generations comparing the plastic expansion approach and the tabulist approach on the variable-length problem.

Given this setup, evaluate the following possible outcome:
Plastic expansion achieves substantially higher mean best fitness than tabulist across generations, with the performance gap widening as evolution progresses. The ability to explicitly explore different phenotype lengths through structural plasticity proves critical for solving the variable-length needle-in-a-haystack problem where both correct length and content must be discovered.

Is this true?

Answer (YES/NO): NO